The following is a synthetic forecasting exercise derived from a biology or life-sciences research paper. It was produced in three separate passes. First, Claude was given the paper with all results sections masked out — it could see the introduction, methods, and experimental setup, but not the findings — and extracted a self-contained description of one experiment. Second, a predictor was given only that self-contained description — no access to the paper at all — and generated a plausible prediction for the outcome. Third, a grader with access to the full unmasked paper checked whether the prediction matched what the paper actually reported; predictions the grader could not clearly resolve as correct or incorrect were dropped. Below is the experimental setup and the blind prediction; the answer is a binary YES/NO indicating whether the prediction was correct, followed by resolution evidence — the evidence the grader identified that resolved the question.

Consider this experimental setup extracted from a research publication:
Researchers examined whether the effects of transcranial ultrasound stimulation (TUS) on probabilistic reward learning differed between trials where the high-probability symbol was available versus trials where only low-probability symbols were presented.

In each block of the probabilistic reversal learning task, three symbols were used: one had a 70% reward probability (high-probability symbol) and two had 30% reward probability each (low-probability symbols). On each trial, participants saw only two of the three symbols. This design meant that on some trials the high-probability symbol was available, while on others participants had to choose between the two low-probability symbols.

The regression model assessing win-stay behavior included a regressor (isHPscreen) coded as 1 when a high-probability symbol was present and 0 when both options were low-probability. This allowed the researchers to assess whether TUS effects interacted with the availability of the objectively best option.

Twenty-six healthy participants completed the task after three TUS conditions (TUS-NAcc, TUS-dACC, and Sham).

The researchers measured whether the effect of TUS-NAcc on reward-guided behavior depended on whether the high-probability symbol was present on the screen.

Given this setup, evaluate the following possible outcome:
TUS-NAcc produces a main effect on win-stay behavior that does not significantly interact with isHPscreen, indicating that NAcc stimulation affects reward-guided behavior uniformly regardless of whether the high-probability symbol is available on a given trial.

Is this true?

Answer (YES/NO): NO